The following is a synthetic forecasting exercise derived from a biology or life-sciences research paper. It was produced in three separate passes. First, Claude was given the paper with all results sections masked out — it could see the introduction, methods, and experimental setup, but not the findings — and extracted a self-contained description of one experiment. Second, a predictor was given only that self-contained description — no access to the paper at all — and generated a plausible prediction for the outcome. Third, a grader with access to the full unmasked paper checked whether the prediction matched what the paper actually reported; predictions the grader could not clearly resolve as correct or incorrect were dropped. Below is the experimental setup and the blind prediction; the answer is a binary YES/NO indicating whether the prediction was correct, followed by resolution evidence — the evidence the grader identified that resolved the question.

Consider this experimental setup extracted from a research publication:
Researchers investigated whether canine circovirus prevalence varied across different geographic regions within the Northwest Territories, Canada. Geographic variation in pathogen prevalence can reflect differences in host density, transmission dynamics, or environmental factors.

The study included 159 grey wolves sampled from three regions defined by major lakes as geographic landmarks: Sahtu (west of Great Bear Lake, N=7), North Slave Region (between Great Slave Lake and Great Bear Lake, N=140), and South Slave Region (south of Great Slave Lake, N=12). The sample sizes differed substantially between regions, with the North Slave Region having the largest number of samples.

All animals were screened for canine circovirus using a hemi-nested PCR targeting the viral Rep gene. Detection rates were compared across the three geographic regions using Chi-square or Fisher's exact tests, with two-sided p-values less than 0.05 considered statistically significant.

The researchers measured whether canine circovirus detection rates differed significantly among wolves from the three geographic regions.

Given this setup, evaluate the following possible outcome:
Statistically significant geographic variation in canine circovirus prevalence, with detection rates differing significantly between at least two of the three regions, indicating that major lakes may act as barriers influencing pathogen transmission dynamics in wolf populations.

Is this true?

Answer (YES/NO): NO